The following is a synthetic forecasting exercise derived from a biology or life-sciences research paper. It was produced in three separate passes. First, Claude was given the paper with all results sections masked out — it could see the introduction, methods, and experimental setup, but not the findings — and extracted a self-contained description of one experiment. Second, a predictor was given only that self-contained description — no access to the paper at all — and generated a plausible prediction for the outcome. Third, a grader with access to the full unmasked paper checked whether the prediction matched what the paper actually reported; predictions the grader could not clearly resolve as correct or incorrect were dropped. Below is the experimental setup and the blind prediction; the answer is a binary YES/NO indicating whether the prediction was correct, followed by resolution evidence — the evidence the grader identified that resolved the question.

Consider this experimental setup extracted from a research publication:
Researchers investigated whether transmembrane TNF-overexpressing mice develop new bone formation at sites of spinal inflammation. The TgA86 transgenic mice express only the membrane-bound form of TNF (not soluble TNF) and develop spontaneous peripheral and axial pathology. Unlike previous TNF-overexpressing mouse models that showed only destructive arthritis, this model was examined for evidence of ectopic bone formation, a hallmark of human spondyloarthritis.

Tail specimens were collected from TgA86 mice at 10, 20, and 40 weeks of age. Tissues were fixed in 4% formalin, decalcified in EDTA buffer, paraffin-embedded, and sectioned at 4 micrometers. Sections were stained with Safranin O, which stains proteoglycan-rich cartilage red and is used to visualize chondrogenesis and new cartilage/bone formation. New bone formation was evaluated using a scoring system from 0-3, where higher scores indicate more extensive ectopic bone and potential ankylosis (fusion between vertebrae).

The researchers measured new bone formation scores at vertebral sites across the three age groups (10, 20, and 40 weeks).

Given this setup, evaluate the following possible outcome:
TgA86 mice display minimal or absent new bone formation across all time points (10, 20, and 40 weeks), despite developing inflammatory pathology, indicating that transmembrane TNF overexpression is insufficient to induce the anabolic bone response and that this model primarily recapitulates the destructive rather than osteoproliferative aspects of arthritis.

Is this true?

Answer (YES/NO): NO